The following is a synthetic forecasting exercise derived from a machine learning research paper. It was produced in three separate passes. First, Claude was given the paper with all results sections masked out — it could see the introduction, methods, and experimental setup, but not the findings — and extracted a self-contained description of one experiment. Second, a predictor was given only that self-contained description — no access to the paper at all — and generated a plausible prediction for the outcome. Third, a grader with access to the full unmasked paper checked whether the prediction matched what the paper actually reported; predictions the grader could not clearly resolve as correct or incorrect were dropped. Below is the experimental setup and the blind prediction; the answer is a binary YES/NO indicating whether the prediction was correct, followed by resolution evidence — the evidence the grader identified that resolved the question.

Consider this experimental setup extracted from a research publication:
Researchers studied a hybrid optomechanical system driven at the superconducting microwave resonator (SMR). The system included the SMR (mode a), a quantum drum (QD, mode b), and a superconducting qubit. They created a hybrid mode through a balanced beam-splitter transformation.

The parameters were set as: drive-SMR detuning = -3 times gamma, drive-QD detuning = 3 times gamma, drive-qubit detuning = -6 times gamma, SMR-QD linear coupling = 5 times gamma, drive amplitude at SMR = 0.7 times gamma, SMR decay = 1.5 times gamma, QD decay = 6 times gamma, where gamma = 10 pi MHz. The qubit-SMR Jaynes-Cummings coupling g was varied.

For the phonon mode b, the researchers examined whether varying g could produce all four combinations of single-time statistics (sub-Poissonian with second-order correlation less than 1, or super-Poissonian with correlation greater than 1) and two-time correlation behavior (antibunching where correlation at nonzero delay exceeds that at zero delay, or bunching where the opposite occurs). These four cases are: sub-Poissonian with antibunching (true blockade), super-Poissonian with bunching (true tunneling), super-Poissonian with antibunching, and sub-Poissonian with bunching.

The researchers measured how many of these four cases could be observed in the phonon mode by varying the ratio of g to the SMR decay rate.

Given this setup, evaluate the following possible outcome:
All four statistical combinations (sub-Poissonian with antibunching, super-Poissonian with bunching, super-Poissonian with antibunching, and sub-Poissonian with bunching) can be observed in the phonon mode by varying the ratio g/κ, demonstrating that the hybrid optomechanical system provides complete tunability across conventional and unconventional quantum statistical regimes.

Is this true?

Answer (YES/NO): YES